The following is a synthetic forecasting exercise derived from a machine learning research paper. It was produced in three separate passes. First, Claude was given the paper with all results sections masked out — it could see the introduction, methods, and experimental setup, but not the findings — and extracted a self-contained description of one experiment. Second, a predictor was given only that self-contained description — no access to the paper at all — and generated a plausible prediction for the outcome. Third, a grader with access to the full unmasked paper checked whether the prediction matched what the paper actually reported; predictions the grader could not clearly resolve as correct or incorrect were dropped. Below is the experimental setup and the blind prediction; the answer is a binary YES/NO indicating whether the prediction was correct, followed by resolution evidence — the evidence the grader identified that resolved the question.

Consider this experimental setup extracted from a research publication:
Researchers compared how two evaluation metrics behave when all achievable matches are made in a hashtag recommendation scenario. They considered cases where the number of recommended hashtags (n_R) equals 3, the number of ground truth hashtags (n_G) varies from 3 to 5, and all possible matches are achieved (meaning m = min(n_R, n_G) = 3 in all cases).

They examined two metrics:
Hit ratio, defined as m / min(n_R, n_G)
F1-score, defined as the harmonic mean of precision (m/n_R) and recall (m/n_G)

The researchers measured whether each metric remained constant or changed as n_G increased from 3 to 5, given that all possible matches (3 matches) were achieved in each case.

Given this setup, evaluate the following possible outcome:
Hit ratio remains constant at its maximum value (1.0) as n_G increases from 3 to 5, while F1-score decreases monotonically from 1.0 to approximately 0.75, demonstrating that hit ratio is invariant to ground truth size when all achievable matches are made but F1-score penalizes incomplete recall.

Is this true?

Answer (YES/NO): YES